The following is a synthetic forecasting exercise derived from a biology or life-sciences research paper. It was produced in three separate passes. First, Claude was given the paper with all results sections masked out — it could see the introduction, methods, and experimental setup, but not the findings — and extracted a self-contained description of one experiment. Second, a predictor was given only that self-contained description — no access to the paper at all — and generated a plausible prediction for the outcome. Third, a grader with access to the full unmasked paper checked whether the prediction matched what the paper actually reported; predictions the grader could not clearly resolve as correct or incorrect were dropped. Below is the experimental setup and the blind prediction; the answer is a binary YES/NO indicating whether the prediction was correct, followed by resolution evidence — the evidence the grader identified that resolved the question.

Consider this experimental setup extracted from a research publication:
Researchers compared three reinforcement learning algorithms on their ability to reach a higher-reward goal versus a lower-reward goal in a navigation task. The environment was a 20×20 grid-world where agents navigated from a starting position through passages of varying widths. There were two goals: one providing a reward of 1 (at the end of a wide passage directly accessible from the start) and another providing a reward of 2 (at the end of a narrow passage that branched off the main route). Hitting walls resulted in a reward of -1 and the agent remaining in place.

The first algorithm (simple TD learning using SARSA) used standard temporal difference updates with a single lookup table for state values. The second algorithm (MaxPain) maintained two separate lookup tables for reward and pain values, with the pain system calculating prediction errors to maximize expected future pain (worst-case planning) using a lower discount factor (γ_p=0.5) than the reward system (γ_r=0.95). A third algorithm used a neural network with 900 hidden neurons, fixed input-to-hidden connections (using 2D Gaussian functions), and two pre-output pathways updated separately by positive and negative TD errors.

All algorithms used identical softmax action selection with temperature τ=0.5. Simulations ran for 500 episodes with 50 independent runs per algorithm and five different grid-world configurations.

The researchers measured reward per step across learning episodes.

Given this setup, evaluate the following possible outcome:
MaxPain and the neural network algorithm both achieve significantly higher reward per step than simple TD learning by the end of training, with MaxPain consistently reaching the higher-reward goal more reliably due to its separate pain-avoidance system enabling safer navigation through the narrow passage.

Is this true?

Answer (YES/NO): NO